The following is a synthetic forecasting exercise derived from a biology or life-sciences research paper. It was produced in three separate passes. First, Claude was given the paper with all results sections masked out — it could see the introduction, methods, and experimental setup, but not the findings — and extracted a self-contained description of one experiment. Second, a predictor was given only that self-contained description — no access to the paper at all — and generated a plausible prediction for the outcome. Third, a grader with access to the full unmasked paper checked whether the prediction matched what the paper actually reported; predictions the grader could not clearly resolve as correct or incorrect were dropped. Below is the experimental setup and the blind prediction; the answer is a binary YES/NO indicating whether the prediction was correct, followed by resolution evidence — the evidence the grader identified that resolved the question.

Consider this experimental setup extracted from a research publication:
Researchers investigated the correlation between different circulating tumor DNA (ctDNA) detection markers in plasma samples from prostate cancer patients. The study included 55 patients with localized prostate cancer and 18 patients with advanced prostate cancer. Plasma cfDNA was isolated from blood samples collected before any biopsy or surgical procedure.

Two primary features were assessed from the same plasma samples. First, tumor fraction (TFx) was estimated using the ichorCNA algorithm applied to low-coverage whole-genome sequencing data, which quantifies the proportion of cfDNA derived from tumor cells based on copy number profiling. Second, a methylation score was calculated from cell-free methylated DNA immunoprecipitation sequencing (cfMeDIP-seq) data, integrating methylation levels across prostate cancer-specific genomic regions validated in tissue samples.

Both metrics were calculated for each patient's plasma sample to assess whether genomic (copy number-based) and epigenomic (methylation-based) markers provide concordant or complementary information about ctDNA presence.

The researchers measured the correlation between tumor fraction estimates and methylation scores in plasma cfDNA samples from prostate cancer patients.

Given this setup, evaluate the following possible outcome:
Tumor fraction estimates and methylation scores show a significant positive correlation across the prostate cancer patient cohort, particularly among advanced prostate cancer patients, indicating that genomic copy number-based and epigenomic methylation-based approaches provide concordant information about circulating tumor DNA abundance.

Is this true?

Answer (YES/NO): NO